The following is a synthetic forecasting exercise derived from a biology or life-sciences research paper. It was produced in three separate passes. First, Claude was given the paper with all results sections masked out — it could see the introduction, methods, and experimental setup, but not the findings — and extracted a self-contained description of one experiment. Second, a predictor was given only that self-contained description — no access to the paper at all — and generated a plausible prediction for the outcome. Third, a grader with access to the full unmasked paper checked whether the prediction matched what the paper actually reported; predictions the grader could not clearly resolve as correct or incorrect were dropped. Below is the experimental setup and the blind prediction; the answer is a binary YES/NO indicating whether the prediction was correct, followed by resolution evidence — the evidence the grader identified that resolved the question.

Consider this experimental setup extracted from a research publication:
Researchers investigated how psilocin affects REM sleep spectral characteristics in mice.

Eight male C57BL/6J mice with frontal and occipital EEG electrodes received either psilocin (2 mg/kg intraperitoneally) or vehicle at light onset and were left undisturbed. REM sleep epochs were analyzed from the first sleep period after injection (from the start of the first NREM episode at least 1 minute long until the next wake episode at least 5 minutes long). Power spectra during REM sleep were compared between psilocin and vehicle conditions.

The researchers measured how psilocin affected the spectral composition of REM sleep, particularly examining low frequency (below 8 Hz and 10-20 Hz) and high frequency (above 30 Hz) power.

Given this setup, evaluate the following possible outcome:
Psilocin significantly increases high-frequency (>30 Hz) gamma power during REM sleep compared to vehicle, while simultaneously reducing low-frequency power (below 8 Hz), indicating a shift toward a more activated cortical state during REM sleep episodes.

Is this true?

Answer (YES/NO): NO